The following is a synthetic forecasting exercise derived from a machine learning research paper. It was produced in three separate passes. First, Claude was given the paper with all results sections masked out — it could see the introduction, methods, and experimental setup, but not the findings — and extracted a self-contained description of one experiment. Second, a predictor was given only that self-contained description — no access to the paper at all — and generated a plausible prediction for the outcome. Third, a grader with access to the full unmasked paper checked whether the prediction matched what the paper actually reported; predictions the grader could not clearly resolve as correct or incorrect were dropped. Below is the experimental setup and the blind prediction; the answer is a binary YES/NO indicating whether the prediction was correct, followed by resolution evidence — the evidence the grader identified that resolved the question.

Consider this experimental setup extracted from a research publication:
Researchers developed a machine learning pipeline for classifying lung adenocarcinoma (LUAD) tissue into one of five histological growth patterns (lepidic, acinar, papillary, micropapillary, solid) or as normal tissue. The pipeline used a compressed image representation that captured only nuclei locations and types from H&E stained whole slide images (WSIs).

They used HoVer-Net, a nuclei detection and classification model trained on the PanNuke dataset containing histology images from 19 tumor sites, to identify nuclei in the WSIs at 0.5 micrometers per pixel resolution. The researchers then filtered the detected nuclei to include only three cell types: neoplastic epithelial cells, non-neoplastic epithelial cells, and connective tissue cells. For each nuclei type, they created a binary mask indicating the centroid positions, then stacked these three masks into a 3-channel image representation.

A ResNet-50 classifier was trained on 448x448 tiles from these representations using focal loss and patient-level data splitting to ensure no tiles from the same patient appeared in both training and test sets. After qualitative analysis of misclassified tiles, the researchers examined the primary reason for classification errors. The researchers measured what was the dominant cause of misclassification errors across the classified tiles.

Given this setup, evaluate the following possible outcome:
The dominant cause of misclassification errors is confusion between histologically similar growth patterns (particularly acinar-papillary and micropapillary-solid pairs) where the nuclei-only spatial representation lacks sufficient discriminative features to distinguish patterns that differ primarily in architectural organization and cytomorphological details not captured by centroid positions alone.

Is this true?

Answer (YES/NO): NO